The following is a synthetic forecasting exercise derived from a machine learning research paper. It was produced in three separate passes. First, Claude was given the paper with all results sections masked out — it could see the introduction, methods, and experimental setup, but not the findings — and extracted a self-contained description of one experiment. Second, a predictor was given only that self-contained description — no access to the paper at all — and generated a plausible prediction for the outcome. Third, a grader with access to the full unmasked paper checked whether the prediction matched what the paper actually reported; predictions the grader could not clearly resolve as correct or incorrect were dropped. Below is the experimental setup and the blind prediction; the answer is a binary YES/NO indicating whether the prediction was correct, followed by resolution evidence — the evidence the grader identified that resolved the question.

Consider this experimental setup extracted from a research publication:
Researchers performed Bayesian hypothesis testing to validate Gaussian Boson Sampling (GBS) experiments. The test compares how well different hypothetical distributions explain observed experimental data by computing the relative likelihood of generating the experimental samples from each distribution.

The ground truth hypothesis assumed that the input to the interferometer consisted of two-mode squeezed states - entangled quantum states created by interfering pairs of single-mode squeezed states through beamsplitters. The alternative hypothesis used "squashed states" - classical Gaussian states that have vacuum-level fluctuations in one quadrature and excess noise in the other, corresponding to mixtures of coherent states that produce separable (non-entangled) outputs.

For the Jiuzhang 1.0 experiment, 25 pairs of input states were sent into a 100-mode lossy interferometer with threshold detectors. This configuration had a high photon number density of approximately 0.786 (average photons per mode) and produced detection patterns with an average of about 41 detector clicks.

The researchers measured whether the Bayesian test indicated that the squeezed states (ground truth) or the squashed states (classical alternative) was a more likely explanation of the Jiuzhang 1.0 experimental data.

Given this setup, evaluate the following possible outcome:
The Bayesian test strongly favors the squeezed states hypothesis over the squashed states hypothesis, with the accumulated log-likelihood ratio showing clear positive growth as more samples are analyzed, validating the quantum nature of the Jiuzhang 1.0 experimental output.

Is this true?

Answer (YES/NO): NO